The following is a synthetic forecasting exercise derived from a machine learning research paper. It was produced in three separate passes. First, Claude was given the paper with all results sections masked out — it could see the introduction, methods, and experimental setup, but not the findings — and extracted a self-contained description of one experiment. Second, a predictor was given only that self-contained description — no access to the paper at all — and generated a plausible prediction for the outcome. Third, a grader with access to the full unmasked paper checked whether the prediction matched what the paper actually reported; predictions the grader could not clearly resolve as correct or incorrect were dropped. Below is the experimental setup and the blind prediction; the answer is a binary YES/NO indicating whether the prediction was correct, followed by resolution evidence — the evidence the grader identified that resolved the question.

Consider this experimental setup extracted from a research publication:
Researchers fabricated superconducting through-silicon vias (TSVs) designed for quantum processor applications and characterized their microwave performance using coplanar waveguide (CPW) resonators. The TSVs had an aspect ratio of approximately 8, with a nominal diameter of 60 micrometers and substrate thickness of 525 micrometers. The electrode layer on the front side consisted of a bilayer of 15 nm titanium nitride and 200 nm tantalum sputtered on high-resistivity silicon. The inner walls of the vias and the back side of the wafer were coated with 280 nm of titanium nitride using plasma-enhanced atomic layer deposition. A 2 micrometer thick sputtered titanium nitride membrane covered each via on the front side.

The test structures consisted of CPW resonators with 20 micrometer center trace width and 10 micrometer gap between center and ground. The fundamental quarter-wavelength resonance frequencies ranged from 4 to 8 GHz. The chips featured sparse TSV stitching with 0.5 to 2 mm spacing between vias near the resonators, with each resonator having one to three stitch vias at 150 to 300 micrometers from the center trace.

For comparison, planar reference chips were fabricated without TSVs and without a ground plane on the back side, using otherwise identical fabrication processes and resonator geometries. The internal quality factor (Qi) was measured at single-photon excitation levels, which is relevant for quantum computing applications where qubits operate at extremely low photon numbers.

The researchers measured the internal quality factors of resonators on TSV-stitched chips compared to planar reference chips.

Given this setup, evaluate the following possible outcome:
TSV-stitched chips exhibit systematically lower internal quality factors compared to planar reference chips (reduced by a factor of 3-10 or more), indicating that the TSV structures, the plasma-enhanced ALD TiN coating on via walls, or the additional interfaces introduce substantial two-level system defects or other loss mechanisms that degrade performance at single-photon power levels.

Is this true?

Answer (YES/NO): NO